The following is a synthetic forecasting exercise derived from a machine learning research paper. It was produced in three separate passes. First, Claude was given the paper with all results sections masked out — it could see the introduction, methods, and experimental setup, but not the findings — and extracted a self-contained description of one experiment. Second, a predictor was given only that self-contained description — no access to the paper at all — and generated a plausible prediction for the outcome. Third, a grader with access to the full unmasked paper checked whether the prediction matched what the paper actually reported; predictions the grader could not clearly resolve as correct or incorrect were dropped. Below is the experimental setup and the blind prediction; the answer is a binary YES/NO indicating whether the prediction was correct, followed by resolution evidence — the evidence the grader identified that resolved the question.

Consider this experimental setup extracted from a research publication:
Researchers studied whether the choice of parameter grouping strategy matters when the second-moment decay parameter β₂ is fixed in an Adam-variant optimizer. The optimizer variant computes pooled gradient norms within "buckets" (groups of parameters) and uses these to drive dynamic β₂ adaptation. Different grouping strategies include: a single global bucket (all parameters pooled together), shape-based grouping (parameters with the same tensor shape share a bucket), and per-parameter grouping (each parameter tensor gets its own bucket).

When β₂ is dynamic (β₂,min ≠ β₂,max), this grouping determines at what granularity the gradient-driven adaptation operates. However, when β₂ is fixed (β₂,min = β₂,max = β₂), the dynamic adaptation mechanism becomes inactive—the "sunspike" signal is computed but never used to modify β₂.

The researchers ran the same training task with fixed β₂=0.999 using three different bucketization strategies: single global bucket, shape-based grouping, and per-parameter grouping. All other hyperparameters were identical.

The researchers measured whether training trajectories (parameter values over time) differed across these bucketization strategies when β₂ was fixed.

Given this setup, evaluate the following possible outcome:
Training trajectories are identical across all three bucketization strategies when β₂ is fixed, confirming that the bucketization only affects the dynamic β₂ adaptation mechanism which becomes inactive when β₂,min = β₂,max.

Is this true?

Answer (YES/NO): YES